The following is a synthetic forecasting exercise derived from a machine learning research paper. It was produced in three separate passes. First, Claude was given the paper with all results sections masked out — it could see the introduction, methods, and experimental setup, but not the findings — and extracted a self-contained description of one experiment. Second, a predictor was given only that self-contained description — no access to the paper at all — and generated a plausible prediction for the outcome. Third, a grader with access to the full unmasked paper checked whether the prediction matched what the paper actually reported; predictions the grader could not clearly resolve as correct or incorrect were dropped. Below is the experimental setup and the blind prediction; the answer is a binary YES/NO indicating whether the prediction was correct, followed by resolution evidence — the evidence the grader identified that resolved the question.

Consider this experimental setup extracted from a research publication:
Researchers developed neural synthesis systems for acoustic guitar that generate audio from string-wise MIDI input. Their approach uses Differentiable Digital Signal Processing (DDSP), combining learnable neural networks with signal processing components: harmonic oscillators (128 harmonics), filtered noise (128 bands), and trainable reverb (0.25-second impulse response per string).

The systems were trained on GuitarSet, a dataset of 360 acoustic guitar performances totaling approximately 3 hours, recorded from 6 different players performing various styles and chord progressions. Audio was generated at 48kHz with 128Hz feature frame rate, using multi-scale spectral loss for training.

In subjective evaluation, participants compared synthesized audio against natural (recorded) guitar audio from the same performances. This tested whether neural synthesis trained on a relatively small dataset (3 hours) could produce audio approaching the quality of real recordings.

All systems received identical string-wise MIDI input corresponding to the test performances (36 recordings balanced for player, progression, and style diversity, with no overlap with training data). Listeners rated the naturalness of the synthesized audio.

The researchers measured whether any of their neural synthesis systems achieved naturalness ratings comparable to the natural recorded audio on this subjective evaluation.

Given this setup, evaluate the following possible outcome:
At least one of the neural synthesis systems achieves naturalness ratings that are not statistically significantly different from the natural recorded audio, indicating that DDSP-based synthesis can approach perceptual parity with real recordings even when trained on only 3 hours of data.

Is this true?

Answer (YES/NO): NO